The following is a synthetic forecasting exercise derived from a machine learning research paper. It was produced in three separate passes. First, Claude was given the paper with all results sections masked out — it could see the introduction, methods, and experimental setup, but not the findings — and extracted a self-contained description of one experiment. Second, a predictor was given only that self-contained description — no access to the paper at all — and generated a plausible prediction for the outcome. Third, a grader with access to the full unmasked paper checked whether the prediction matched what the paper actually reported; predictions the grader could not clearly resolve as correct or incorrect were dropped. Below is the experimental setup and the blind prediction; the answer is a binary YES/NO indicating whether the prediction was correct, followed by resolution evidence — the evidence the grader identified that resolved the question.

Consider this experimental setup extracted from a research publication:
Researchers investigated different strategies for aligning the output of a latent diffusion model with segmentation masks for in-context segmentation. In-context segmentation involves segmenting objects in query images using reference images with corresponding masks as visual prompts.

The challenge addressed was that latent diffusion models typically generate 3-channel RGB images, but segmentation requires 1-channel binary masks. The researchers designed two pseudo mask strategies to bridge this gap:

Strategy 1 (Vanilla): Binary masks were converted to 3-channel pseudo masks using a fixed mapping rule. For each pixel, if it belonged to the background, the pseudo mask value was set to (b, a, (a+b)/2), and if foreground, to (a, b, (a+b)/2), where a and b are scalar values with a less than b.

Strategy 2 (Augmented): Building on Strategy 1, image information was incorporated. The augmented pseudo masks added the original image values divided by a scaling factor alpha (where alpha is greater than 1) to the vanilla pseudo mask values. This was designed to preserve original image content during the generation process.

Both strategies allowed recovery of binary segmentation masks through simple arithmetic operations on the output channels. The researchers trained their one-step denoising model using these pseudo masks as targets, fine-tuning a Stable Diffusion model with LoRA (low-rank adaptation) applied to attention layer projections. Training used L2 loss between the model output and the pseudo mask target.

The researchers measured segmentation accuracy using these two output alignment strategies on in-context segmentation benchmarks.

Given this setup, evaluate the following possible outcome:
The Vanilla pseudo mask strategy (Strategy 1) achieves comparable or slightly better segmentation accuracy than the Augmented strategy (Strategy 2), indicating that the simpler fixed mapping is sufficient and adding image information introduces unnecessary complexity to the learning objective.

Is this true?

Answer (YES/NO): NO